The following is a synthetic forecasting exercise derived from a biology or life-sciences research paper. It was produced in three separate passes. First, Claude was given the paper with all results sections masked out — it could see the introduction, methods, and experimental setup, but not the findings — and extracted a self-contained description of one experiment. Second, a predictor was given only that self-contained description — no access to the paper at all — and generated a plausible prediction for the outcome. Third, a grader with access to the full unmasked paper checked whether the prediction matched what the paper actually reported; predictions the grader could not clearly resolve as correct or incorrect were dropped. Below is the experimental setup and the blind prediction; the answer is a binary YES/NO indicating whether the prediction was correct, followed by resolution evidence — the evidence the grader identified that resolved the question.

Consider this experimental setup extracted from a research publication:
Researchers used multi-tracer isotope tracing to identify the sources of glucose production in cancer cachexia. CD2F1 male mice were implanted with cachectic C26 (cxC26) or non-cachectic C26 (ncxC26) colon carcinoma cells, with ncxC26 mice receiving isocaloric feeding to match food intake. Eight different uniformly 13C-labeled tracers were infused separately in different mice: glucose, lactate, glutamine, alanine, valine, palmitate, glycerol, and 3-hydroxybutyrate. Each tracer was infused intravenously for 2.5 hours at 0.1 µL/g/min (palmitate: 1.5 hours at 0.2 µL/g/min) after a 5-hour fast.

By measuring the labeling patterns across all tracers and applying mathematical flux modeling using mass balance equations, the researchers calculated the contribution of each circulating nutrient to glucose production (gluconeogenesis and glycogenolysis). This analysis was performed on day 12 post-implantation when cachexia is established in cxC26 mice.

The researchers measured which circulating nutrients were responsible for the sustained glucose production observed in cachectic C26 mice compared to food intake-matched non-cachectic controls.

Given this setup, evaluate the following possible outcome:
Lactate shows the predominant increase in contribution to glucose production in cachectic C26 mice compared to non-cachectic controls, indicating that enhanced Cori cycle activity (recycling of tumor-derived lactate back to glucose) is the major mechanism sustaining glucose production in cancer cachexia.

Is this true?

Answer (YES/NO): NO